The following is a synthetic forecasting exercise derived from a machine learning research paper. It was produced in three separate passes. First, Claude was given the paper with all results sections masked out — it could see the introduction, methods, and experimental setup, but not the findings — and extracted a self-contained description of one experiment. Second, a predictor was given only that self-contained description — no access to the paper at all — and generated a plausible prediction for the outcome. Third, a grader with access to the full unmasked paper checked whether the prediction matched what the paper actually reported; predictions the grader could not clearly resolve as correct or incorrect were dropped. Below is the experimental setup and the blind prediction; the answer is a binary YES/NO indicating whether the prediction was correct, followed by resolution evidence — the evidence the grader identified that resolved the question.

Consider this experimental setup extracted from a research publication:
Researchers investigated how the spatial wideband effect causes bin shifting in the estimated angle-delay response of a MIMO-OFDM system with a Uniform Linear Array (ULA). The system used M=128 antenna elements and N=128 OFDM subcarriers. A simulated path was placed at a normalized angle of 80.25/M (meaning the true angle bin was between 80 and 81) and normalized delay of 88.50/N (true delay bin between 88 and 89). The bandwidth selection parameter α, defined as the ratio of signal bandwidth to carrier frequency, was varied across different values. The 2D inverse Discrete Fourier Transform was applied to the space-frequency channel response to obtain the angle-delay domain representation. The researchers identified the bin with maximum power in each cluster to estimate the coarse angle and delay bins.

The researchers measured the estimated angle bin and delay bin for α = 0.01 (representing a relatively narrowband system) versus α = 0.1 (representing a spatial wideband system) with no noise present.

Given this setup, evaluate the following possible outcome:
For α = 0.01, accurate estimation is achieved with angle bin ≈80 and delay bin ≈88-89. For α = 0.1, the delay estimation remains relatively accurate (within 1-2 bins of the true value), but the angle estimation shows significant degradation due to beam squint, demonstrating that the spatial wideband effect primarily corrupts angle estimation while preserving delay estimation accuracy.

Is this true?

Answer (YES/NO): NO